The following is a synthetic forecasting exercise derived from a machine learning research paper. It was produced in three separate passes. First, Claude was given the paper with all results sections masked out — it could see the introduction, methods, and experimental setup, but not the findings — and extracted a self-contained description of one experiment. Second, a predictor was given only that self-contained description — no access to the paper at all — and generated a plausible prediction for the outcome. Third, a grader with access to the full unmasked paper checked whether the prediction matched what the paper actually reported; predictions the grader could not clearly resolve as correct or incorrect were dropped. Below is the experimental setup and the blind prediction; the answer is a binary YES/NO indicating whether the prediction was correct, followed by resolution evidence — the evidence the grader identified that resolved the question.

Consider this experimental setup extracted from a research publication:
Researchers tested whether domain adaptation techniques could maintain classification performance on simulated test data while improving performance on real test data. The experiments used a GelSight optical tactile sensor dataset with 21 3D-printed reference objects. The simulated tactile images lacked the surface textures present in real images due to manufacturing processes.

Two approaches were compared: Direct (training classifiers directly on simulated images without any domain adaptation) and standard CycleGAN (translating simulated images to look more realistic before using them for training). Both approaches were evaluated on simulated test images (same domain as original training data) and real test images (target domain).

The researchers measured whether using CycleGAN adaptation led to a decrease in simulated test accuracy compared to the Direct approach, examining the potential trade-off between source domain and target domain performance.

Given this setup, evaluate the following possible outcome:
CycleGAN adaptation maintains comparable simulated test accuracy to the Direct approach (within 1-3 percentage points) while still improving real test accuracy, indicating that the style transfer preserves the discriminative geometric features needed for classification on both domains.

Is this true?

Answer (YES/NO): YES